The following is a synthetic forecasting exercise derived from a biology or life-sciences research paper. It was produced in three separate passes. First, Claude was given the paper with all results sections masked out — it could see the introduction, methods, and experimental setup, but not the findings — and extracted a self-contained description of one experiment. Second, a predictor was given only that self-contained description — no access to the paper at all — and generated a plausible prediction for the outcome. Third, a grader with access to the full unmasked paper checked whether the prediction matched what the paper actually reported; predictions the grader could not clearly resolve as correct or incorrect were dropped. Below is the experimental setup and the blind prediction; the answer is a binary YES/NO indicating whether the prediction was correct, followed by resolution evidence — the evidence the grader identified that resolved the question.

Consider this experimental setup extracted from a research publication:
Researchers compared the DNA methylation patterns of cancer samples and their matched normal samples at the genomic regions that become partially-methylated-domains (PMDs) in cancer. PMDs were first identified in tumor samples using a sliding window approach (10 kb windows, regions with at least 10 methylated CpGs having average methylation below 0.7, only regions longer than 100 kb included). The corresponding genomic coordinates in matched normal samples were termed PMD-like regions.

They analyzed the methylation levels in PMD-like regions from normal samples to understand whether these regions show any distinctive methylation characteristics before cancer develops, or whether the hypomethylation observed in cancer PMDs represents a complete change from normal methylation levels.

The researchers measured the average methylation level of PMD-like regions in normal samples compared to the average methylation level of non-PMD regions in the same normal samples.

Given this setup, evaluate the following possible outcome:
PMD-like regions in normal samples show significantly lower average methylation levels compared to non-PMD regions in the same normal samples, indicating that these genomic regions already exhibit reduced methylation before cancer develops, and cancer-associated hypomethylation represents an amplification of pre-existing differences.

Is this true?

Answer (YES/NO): YES